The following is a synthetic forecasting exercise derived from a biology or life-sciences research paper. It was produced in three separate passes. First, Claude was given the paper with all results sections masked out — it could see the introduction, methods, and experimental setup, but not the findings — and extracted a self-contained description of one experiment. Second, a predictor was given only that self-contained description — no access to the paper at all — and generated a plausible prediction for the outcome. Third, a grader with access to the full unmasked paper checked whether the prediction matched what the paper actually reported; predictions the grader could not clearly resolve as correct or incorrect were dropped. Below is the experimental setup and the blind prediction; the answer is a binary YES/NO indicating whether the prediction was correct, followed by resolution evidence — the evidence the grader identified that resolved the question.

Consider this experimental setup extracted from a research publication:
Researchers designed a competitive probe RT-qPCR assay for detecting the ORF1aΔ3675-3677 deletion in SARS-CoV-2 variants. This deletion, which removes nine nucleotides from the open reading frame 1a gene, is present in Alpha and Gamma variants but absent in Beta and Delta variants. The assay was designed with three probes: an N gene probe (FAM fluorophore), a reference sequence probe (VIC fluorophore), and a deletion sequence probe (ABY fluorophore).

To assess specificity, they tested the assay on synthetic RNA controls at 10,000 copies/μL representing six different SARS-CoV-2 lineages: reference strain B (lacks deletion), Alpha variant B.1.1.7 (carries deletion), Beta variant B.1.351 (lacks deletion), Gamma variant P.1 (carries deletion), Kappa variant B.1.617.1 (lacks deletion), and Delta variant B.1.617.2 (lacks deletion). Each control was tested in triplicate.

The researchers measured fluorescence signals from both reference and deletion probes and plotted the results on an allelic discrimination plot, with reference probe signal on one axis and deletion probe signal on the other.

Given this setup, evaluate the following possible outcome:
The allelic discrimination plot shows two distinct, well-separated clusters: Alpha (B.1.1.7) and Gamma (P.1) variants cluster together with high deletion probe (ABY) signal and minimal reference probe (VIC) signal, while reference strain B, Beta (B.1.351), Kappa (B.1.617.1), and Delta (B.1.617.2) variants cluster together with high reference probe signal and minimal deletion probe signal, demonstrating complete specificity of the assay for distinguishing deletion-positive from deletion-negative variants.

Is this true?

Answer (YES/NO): NO